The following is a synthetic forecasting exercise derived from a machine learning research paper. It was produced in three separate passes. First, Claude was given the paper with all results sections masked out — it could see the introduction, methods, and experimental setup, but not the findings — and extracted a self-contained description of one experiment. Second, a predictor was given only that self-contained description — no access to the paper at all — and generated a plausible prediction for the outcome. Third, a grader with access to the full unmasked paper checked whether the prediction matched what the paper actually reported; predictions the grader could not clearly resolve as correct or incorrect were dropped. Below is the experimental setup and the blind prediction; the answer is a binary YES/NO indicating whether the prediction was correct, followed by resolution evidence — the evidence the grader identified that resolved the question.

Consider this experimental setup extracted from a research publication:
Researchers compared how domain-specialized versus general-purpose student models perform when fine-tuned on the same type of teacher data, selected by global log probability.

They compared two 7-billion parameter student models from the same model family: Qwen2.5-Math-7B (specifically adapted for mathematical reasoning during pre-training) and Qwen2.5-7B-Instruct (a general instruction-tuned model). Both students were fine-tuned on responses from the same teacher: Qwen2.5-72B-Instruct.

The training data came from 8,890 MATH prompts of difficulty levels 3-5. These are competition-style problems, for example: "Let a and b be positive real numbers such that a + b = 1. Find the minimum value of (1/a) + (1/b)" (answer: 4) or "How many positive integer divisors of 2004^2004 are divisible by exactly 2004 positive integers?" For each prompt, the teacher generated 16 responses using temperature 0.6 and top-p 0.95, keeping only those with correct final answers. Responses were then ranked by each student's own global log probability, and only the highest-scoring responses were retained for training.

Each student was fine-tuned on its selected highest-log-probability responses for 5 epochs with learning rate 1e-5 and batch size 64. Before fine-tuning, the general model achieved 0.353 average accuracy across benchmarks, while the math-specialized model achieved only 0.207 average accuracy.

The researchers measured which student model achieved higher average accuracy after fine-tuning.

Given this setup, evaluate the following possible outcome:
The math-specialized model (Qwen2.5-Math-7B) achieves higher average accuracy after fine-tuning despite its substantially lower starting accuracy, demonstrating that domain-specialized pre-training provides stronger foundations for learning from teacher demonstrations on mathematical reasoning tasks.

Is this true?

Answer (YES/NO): YES